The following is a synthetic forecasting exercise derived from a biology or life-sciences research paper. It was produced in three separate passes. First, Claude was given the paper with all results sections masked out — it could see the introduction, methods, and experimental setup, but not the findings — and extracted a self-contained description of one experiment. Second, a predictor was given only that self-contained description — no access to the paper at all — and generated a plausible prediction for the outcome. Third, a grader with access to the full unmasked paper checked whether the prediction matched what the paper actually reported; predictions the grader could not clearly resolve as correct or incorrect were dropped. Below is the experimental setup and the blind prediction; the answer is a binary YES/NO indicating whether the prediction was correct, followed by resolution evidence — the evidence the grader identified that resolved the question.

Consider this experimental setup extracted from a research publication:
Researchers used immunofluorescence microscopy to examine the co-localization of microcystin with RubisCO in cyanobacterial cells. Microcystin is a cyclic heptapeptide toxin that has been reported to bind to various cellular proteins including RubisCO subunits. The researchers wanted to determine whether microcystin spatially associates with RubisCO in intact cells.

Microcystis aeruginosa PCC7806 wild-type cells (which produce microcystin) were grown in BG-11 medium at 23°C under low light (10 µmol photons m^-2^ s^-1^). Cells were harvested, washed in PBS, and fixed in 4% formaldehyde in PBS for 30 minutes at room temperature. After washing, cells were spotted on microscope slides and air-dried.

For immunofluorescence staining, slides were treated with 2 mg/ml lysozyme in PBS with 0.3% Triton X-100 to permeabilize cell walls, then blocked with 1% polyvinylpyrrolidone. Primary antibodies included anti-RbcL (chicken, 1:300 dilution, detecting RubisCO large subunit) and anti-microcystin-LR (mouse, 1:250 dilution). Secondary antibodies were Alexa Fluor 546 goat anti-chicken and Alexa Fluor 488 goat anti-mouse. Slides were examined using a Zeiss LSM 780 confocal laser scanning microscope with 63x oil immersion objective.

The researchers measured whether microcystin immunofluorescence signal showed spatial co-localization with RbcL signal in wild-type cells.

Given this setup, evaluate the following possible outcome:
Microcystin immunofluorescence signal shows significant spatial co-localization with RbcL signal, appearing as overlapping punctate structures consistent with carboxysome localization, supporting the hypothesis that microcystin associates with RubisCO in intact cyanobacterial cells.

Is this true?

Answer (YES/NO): NO